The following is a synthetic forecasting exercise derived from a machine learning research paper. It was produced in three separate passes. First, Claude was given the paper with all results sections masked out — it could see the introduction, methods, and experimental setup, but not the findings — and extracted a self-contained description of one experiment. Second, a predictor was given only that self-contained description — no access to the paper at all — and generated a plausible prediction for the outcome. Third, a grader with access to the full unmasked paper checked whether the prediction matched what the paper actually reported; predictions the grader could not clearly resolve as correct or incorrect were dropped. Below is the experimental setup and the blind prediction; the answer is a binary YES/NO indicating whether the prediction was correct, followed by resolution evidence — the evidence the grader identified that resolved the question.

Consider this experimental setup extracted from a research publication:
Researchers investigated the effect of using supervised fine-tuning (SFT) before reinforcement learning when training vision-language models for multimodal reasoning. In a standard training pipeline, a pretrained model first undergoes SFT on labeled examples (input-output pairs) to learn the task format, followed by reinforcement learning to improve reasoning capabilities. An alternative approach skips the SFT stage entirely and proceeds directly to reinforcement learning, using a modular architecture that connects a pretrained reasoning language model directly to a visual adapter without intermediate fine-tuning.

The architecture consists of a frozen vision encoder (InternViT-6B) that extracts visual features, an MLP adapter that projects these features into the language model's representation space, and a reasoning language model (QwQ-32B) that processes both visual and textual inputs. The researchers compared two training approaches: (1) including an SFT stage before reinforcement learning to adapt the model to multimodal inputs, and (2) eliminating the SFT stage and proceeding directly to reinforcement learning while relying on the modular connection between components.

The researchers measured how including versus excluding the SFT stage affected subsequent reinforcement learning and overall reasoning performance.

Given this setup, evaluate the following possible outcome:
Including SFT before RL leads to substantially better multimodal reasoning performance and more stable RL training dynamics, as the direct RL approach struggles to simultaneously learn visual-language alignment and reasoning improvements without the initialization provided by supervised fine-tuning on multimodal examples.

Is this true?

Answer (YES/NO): NO